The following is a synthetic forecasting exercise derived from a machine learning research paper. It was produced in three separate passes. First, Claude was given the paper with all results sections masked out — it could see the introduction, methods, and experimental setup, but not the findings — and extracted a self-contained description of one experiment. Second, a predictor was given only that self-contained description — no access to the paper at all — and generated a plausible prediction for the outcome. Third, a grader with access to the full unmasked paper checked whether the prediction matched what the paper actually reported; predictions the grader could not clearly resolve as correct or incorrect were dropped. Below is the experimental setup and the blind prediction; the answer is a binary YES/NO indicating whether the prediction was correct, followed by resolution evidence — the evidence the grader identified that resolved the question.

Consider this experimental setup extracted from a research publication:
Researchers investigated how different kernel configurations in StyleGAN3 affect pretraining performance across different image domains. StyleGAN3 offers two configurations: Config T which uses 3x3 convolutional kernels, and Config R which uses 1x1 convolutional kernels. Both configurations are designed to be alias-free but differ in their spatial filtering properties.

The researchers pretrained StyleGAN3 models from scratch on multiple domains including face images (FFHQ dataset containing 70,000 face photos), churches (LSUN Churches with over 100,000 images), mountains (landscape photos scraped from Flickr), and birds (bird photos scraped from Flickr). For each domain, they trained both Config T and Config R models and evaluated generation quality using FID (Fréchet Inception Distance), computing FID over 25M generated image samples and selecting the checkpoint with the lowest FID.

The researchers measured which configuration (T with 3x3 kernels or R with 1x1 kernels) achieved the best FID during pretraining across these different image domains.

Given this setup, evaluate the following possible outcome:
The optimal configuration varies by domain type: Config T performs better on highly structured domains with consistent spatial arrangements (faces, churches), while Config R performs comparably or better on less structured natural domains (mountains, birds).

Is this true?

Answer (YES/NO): NO